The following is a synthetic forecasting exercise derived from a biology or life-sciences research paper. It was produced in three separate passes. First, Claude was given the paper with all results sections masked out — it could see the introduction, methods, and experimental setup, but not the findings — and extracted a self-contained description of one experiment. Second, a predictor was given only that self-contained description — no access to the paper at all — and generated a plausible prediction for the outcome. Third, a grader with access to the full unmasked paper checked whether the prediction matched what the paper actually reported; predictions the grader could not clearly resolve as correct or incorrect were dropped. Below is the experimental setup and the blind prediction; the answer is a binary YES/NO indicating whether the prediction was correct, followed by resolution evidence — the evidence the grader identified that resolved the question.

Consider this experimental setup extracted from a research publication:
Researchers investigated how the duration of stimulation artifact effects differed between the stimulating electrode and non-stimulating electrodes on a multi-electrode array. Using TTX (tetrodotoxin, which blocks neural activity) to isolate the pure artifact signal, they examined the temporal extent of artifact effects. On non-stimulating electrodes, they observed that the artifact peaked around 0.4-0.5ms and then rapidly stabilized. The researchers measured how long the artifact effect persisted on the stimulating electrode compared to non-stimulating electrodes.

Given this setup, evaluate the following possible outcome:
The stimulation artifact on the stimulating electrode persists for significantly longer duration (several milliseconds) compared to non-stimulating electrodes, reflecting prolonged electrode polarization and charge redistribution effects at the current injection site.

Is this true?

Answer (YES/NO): YES